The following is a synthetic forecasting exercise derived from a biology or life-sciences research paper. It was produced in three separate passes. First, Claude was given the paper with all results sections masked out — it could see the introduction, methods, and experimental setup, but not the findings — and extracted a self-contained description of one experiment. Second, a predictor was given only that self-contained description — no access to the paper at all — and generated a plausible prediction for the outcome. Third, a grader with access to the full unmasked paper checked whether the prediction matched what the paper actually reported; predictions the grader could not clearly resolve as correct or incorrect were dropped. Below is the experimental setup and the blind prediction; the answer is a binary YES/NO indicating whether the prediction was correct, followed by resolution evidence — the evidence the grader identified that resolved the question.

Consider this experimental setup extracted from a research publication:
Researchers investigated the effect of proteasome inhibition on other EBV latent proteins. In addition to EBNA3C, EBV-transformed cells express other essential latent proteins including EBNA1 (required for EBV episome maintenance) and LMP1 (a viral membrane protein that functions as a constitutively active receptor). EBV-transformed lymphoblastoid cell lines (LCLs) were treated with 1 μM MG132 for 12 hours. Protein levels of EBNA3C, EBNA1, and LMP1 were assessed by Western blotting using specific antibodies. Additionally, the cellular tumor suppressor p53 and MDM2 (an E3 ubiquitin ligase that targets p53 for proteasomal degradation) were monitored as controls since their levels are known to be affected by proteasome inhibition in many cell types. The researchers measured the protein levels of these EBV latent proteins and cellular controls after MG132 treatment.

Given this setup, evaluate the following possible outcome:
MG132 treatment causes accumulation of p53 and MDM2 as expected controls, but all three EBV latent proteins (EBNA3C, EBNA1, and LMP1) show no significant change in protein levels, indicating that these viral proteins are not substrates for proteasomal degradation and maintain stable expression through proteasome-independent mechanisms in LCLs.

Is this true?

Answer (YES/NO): NO